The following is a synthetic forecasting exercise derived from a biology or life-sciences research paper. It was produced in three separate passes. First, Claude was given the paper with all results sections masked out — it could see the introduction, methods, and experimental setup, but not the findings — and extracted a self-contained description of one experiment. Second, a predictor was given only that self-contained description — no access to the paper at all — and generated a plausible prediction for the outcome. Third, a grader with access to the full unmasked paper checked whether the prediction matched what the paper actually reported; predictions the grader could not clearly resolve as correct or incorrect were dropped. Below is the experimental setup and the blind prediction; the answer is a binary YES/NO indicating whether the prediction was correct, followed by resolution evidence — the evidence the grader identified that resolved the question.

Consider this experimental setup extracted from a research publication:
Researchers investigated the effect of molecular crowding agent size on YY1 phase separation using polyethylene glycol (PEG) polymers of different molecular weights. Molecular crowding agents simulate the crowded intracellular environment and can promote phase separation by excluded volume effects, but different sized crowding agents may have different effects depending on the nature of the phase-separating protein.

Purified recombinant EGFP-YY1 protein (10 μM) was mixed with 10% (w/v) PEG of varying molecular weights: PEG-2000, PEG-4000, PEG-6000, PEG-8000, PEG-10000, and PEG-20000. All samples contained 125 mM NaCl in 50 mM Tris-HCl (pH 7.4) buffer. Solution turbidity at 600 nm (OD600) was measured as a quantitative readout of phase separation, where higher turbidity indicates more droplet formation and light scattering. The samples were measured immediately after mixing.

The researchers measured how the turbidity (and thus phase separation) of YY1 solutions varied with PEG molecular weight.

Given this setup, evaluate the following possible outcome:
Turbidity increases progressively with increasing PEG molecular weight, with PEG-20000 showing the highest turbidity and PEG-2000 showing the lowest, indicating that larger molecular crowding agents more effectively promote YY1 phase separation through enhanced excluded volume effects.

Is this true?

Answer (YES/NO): YES